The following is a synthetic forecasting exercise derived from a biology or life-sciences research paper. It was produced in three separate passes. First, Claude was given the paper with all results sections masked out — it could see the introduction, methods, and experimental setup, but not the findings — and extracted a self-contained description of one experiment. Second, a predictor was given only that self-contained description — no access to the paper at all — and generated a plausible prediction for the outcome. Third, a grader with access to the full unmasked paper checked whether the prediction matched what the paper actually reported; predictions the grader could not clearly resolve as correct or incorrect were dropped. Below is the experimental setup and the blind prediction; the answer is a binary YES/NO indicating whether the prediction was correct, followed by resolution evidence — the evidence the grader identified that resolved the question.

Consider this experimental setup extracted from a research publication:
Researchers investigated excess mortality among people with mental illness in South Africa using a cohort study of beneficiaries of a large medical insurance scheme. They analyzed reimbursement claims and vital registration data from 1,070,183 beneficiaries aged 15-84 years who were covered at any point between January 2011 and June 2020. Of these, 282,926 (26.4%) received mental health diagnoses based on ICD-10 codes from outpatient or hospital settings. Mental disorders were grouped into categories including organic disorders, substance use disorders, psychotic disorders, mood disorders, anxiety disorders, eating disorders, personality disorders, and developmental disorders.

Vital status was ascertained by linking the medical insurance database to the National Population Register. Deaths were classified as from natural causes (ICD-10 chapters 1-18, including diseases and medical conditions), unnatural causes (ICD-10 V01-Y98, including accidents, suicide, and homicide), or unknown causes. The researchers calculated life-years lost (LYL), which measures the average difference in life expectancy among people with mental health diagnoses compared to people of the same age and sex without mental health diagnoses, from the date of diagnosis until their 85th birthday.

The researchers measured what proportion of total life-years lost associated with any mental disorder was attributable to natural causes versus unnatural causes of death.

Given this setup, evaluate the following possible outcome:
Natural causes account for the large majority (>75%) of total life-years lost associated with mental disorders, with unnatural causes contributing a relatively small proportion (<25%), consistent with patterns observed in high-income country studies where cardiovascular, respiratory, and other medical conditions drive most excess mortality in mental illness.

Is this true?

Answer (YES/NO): YES